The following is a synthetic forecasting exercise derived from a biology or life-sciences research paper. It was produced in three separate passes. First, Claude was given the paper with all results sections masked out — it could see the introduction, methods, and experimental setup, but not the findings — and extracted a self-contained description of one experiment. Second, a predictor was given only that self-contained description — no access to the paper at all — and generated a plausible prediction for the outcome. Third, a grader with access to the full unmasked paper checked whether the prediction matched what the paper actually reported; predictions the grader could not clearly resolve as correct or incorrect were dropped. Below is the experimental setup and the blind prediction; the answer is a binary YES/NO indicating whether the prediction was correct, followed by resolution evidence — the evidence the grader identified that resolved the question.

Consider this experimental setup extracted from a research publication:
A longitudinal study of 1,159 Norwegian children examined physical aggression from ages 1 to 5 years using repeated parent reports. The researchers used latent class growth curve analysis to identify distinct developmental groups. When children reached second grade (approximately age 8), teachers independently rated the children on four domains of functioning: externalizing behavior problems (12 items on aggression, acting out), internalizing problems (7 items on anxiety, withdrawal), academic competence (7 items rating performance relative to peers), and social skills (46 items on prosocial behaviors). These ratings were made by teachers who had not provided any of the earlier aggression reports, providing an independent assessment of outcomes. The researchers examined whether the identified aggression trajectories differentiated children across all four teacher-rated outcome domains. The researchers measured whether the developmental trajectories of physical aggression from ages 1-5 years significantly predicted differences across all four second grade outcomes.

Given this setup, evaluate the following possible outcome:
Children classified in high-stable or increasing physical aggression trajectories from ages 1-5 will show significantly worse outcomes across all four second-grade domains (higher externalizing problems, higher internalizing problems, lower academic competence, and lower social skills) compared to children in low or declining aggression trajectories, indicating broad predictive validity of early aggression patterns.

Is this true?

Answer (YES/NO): NO